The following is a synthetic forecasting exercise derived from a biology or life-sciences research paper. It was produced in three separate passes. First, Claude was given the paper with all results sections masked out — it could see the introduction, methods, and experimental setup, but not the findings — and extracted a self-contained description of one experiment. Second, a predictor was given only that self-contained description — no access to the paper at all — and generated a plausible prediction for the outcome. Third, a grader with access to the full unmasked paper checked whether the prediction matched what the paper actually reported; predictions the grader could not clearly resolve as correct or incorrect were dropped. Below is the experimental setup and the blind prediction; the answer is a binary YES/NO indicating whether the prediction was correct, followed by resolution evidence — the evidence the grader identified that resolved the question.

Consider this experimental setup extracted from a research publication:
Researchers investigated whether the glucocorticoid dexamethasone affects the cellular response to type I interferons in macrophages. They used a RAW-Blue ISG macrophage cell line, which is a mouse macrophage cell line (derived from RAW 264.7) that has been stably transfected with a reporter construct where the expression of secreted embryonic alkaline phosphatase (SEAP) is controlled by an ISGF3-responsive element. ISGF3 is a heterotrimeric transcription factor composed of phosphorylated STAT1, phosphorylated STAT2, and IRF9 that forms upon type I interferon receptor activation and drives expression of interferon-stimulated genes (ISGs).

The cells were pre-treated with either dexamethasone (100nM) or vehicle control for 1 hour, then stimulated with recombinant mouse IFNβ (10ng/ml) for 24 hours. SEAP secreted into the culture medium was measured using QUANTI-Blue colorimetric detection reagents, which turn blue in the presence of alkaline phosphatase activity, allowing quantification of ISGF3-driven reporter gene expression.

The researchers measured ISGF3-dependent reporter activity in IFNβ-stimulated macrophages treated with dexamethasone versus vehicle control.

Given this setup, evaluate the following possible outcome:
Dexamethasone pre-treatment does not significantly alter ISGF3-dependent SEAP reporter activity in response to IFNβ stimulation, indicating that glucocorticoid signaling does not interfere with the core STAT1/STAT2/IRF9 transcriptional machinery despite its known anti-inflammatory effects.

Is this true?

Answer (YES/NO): YES